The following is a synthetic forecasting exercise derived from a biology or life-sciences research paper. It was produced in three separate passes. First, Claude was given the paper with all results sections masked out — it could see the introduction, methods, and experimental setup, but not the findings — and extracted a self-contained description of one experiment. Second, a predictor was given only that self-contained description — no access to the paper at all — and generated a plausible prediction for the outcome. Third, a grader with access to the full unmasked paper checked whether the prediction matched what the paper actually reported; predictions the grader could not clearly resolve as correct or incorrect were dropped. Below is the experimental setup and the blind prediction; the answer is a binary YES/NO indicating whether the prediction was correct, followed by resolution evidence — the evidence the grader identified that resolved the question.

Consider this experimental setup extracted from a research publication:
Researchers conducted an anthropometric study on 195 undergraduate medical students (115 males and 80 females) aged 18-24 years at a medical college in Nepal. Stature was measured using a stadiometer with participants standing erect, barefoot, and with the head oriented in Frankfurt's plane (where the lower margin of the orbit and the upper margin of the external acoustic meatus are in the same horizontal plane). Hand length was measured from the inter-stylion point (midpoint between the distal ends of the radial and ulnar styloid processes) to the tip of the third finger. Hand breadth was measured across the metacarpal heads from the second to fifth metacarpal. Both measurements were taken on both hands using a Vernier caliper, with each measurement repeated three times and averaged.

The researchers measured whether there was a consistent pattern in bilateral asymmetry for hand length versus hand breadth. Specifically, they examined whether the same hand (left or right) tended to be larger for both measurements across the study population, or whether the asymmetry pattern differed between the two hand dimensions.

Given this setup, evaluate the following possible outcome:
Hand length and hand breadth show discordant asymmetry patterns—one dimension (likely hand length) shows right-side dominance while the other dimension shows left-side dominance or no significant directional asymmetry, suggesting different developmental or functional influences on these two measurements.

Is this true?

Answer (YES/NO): NO